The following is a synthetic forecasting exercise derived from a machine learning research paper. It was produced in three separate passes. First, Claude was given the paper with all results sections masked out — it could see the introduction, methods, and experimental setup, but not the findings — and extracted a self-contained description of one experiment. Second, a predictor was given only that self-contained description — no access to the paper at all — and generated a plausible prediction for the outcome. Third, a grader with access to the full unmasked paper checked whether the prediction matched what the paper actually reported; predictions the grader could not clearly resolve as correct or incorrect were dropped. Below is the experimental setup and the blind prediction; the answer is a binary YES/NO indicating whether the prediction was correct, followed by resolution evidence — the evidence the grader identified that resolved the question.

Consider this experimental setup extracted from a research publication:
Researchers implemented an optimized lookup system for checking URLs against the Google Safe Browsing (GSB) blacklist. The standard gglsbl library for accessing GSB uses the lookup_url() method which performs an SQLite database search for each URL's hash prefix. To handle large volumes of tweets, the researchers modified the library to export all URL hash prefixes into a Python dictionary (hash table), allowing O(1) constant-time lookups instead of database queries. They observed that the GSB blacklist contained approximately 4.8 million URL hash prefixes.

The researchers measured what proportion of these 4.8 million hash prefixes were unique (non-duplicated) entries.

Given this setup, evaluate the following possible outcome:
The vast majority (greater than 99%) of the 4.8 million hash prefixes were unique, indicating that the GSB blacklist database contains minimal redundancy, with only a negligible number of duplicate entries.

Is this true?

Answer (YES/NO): NO